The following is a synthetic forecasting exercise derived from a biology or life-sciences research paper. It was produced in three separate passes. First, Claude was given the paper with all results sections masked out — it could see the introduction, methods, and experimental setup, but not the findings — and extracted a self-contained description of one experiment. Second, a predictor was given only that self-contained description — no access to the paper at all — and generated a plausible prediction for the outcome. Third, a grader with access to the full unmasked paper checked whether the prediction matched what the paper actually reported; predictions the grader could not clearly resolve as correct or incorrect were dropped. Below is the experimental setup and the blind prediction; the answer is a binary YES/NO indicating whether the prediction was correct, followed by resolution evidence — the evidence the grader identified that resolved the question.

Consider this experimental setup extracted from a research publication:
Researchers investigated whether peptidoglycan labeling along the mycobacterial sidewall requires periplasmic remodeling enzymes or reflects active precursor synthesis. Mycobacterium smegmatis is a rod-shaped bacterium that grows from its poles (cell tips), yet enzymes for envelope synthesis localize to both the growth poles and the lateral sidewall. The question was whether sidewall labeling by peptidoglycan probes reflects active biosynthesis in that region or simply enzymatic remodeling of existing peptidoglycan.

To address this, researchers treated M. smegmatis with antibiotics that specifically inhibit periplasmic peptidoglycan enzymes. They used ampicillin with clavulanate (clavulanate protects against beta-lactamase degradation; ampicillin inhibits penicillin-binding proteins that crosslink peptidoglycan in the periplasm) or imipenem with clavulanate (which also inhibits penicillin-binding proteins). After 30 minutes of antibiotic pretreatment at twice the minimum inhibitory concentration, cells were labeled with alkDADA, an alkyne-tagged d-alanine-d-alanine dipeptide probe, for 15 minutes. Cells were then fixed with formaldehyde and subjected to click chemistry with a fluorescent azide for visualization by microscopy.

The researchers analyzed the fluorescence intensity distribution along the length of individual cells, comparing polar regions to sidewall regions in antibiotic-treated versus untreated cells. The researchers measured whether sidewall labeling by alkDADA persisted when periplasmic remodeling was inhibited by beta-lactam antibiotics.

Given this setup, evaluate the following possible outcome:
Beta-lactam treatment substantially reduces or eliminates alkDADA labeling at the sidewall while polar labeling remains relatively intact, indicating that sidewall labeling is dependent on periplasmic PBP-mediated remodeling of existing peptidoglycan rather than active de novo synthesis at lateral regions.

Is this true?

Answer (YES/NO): NO